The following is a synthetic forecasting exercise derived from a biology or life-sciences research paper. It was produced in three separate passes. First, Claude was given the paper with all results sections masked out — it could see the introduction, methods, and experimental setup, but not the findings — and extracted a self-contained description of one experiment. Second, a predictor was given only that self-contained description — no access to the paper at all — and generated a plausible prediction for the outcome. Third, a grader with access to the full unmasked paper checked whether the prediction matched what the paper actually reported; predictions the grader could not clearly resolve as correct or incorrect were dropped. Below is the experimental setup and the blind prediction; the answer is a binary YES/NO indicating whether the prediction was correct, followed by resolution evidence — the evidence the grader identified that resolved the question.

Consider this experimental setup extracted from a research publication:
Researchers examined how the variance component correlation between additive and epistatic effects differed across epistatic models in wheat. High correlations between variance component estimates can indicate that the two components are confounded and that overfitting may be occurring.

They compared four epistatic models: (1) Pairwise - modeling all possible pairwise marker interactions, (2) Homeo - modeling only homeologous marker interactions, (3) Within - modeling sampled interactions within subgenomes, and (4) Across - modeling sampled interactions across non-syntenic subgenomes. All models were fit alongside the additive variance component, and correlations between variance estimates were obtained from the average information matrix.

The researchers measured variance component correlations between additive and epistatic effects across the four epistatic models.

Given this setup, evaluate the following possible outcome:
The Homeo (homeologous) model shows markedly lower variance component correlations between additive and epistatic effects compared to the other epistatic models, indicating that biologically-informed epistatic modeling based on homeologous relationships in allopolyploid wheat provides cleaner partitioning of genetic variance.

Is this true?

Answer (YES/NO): YES